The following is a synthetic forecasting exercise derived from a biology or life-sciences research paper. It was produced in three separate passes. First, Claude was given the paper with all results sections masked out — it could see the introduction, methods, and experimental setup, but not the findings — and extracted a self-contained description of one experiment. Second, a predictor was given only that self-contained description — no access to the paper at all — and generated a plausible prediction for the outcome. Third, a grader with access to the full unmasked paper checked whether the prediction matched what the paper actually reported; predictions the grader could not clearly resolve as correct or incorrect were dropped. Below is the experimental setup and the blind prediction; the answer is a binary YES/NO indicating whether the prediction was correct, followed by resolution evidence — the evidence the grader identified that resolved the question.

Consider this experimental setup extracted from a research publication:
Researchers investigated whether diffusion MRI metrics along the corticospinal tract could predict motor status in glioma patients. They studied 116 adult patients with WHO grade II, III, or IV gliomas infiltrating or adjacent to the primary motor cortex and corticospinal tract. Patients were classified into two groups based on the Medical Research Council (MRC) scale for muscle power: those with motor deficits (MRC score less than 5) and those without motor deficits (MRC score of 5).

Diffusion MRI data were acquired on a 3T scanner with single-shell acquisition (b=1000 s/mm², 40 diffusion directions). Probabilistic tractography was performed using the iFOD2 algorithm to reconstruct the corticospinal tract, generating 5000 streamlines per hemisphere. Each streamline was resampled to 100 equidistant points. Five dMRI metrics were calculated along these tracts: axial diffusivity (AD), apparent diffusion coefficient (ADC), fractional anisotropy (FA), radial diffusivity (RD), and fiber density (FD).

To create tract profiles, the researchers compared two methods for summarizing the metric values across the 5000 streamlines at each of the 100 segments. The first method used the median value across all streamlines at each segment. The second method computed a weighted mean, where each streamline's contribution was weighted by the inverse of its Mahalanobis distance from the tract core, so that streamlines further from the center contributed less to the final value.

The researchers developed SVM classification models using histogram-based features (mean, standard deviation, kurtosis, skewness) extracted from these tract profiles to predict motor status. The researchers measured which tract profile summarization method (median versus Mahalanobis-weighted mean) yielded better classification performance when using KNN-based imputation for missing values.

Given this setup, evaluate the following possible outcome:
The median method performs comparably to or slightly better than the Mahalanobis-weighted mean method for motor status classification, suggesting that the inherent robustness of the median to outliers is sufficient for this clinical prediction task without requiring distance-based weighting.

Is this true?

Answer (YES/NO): YES